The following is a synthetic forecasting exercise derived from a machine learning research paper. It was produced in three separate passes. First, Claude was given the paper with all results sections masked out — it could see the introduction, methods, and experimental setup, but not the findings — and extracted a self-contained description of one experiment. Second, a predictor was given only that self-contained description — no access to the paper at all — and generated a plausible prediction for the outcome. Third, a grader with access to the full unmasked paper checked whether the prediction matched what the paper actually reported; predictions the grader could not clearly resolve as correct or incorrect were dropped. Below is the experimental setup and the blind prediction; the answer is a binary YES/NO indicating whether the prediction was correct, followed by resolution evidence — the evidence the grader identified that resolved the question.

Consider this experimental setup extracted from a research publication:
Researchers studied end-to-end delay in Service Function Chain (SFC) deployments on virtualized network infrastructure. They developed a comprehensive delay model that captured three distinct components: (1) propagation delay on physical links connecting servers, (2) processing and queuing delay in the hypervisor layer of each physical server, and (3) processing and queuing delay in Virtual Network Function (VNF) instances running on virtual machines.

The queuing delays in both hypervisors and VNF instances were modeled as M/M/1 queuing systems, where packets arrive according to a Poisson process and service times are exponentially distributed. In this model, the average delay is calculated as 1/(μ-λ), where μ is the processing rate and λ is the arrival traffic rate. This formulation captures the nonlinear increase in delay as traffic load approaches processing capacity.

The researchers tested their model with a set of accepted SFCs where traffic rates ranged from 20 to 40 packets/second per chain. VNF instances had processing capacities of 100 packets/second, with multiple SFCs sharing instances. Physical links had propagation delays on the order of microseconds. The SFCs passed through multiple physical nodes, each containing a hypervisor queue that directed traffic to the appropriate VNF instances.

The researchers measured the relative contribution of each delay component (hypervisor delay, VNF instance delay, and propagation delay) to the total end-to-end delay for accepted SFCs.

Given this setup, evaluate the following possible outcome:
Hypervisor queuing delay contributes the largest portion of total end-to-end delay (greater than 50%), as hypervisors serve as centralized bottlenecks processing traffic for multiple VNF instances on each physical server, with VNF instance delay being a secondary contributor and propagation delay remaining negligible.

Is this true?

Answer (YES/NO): NO